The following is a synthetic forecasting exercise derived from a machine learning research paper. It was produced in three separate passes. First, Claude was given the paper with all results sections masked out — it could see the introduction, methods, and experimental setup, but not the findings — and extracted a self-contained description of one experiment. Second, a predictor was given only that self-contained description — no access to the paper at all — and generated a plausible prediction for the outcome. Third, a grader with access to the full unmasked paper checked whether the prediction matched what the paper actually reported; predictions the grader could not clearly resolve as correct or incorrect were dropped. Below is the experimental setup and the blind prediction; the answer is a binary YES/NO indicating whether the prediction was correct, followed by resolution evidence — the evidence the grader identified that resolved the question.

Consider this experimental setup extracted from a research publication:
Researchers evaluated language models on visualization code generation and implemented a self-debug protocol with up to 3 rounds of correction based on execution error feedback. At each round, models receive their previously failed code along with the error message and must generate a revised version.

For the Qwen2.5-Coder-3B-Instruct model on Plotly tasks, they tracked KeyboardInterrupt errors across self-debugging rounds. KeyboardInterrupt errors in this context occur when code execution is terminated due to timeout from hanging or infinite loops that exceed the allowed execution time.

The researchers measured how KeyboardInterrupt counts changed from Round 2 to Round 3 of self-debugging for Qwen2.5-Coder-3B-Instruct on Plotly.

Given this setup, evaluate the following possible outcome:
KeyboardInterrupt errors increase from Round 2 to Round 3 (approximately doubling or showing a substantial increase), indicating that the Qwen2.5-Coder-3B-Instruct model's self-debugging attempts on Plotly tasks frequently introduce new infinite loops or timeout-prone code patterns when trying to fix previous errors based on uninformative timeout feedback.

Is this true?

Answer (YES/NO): YES